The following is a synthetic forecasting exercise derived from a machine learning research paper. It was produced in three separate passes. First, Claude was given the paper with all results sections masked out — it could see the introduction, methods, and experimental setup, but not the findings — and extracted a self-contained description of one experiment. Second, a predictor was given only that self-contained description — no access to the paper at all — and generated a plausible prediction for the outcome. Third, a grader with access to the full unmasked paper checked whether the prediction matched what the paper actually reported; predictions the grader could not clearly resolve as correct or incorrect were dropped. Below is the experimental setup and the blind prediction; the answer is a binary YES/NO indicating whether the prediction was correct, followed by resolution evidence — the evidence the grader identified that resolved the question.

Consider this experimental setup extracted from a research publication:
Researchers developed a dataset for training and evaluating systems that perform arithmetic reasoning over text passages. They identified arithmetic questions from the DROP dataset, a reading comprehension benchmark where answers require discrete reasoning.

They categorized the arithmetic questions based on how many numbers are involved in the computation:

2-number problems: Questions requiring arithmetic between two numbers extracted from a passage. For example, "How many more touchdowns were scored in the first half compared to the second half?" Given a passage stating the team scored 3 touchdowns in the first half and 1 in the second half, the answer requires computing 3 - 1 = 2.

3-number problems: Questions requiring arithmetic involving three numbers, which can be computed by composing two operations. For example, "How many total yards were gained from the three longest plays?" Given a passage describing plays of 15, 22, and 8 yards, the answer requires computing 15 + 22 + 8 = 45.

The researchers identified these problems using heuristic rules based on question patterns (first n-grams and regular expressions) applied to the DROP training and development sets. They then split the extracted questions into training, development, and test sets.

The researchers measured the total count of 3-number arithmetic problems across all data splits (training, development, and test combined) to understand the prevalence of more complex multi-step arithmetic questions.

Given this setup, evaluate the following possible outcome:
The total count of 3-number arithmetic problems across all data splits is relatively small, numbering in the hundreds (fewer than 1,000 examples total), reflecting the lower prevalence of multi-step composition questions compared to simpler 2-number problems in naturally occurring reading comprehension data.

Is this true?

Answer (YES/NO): YES